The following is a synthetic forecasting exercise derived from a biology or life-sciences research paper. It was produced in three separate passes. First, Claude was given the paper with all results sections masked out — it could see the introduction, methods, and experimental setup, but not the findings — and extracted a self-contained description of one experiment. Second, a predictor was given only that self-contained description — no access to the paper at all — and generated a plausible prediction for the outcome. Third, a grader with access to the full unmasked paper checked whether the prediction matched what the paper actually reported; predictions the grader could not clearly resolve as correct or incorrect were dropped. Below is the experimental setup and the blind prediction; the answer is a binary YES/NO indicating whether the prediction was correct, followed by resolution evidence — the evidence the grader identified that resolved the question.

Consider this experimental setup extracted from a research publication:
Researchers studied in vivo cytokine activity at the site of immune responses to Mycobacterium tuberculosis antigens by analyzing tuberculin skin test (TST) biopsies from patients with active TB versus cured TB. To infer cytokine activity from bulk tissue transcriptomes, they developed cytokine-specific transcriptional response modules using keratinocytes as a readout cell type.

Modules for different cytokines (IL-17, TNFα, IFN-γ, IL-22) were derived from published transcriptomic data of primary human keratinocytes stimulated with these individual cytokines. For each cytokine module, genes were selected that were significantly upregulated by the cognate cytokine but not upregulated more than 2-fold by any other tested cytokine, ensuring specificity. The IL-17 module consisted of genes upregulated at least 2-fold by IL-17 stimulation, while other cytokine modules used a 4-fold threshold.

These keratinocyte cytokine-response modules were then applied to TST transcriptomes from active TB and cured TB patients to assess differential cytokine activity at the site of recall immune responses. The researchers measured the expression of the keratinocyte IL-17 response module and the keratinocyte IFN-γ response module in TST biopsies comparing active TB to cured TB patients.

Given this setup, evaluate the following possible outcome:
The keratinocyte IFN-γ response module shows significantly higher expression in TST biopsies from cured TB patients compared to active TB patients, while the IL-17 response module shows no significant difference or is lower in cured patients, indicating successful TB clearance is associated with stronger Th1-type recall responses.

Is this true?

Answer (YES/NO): NO